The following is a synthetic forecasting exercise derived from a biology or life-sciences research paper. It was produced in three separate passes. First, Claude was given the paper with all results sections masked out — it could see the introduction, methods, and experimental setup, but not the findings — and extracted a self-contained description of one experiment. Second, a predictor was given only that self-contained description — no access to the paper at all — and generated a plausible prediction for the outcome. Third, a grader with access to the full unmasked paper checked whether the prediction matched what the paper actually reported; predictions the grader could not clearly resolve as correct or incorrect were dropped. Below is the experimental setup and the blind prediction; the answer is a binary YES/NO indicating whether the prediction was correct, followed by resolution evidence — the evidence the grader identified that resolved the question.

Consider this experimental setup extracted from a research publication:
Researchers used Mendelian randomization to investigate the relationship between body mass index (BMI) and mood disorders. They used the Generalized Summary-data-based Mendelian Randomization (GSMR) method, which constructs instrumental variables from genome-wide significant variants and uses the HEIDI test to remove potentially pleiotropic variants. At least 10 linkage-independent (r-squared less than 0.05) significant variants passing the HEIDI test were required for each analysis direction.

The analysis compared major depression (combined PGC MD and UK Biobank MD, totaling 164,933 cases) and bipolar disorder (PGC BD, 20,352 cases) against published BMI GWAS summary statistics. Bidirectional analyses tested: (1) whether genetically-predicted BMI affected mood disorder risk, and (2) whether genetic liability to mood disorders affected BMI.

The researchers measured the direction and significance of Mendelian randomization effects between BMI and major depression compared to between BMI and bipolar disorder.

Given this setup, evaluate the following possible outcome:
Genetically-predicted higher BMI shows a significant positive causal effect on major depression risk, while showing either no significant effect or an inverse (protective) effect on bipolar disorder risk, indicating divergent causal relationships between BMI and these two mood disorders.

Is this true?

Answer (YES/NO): YES